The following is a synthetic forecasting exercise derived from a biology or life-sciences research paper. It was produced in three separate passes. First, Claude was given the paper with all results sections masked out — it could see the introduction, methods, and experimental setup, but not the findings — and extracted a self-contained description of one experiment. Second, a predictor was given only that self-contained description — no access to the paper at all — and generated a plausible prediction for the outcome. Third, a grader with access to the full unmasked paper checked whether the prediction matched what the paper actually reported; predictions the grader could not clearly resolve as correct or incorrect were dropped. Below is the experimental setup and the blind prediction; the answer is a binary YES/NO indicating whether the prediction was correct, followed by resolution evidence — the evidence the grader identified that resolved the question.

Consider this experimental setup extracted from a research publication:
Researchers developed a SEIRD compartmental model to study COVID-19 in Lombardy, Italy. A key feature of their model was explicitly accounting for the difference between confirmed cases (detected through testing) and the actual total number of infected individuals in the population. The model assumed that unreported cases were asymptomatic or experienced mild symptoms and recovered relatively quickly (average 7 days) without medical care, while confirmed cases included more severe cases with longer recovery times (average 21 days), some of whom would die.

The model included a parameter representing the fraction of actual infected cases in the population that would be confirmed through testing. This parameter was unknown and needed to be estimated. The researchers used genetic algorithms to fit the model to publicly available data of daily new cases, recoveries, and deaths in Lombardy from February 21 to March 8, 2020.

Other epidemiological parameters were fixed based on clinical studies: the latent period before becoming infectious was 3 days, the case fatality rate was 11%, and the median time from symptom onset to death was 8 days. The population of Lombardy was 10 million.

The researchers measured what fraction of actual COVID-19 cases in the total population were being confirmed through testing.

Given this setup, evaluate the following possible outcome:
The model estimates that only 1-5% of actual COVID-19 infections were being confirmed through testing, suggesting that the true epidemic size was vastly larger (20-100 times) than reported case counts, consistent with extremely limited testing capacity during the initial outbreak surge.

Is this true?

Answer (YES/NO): NO